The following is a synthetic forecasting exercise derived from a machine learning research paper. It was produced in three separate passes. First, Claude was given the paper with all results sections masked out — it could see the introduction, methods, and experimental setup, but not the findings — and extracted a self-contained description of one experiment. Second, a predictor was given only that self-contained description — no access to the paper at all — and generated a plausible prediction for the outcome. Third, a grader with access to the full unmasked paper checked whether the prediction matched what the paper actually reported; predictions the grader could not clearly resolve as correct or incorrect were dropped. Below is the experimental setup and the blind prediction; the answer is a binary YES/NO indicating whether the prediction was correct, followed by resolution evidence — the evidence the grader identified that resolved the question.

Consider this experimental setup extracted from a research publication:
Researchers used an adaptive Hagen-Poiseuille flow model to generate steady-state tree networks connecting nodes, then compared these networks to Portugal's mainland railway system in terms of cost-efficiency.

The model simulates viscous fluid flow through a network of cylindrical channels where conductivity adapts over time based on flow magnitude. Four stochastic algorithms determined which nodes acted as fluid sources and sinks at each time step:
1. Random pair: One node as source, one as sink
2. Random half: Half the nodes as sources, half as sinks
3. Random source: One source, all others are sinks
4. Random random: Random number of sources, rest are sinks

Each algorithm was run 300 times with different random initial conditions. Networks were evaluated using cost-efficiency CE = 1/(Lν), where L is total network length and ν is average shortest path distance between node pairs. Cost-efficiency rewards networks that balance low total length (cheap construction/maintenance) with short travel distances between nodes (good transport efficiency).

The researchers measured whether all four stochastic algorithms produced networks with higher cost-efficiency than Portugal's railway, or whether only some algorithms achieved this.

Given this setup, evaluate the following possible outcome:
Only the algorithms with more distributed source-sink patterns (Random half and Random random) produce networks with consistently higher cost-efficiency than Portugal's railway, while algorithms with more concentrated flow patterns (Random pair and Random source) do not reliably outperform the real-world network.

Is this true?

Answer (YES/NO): NO